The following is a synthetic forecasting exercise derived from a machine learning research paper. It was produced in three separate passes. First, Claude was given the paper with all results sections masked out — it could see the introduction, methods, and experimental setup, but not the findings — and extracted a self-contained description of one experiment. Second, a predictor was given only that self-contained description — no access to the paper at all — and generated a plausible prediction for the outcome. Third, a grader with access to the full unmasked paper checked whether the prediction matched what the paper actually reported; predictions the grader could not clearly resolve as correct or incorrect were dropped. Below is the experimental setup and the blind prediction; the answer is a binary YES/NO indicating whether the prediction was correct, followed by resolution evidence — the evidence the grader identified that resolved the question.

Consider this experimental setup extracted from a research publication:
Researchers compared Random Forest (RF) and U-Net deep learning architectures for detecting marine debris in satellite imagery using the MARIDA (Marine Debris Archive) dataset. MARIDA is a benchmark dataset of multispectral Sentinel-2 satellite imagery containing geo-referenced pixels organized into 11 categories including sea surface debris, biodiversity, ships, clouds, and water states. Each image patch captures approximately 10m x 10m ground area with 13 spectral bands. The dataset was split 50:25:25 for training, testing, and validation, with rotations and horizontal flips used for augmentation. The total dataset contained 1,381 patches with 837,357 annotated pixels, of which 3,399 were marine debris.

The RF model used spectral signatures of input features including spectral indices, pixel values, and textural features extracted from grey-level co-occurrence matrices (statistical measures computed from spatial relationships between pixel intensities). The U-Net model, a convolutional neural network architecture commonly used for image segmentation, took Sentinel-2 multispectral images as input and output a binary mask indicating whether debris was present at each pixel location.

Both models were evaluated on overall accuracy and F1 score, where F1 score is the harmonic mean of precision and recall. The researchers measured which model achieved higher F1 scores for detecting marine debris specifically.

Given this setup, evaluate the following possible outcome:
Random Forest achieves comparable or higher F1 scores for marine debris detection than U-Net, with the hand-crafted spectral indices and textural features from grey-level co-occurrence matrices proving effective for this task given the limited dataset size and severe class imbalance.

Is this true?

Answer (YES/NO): YES